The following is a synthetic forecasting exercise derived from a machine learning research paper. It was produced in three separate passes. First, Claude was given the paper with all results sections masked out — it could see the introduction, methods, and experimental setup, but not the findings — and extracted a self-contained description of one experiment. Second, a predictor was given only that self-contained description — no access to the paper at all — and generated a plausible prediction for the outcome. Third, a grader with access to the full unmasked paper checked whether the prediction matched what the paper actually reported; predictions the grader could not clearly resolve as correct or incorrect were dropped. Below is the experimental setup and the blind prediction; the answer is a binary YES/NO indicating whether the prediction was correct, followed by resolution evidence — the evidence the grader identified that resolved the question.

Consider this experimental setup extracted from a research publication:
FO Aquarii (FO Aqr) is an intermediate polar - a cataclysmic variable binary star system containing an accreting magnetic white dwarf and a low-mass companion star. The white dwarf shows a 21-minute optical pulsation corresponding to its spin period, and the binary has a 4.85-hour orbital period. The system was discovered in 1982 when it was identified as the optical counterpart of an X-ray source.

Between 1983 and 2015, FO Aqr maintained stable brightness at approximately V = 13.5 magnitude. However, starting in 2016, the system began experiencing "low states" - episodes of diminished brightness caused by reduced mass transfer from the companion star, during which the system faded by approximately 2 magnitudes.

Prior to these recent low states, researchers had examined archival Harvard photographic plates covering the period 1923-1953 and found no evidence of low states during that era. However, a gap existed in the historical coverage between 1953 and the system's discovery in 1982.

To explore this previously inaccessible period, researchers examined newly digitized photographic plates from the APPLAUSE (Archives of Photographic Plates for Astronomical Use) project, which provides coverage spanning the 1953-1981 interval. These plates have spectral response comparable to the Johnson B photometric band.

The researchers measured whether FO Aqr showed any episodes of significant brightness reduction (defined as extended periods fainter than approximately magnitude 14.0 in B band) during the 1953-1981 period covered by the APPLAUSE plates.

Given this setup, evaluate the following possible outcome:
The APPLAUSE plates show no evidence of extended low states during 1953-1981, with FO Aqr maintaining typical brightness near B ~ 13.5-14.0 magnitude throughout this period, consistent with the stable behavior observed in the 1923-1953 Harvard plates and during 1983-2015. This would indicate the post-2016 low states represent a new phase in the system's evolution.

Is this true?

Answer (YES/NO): NO